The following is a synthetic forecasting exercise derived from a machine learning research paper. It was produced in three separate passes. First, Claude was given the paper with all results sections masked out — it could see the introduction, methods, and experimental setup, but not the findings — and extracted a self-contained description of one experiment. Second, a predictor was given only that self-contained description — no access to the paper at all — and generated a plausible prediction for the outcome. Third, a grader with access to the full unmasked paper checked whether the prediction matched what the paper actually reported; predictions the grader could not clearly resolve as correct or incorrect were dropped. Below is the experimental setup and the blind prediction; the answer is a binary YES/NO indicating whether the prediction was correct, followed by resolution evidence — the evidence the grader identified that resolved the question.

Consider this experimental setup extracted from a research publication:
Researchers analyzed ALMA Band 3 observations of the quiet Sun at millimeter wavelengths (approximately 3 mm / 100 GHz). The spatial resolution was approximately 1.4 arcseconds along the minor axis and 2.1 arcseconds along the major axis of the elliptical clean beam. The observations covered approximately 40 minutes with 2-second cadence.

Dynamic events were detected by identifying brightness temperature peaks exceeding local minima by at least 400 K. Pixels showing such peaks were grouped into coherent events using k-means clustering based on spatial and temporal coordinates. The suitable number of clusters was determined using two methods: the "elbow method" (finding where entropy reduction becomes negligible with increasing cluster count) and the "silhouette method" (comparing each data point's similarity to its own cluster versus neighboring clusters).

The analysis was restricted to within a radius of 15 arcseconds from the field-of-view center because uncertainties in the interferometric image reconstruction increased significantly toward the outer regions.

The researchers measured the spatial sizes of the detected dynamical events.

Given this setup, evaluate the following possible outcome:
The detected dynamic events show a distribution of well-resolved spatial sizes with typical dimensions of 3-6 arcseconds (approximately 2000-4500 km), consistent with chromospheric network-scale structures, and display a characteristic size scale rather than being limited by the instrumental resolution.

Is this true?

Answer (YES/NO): NO